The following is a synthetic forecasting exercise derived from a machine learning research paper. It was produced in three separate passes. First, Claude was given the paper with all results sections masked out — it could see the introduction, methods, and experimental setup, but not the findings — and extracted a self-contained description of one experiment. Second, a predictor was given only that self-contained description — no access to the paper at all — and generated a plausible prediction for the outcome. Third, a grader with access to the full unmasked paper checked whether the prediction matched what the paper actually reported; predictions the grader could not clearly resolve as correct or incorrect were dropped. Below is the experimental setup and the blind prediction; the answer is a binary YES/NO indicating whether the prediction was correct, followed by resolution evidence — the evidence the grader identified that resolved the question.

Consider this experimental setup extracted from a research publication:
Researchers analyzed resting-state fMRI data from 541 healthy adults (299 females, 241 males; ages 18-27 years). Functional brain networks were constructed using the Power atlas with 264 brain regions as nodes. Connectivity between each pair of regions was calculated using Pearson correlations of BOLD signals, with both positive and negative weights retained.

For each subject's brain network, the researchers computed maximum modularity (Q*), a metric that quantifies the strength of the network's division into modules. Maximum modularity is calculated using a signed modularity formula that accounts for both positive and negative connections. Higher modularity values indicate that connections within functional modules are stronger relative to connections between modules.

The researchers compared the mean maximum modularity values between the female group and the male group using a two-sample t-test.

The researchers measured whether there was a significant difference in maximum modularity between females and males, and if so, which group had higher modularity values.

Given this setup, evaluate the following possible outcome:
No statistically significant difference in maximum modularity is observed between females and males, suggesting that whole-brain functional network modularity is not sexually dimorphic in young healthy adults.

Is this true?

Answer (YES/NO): NO